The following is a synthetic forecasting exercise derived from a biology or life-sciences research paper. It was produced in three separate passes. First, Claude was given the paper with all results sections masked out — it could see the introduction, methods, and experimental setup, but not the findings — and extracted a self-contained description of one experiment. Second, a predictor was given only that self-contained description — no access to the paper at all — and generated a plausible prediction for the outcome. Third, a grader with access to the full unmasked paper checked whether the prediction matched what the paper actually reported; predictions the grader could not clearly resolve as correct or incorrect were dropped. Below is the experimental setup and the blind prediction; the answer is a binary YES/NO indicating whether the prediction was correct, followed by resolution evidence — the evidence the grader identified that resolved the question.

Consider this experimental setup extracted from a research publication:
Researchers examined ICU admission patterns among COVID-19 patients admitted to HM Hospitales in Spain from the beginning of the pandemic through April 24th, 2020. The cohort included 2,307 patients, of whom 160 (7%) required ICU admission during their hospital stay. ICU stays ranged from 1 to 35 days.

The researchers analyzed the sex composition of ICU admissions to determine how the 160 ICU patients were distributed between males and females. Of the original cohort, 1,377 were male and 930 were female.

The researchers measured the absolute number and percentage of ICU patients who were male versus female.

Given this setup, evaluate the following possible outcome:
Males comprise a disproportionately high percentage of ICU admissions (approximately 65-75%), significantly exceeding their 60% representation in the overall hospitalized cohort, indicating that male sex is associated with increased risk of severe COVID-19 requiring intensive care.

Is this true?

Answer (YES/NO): YES